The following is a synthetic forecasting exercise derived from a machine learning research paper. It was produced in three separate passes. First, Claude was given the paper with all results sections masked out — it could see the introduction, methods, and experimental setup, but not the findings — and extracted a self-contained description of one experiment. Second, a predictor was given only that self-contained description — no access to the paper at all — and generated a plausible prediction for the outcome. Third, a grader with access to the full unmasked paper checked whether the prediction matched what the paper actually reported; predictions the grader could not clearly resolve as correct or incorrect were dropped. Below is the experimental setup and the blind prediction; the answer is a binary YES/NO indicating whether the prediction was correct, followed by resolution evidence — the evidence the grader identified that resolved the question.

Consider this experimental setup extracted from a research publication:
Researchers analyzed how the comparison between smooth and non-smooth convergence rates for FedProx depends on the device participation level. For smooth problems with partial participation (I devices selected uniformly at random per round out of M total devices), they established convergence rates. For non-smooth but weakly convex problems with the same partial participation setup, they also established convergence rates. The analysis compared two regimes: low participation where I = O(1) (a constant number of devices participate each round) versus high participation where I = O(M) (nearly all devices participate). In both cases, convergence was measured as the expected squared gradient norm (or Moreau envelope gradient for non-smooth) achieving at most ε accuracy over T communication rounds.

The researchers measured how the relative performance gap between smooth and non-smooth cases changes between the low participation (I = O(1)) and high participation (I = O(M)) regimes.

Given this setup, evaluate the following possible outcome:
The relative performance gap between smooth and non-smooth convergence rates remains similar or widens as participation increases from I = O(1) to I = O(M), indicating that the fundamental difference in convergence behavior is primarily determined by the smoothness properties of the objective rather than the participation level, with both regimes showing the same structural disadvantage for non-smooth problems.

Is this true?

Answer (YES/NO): NO